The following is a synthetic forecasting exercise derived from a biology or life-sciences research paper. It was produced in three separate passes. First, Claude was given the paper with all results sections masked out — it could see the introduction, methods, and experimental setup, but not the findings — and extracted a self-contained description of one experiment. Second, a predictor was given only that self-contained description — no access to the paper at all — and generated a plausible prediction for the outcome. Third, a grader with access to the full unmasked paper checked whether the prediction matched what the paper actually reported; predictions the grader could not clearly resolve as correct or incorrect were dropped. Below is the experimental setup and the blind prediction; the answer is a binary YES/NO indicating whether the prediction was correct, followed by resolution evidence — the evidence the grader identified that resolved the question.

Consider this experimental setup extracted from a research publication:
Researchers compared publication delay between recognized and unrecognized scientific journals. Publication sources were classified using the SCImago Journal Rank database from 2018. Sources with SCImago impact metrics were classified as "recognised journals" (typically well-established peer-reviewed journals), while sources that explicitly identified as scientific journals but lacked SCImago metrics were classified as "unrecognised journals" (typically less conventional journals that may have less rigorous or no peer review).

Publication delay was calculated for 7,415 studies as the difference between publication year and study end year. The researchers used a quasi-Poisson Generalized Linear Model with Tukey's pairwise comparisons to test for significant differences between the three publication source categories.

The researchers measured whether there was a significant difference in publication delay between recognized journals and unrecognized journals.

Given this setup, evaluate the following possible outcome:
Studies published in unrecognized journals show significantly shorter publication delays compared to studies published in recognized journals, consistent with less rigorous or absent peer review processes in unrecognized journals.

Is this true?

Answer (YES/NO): YES